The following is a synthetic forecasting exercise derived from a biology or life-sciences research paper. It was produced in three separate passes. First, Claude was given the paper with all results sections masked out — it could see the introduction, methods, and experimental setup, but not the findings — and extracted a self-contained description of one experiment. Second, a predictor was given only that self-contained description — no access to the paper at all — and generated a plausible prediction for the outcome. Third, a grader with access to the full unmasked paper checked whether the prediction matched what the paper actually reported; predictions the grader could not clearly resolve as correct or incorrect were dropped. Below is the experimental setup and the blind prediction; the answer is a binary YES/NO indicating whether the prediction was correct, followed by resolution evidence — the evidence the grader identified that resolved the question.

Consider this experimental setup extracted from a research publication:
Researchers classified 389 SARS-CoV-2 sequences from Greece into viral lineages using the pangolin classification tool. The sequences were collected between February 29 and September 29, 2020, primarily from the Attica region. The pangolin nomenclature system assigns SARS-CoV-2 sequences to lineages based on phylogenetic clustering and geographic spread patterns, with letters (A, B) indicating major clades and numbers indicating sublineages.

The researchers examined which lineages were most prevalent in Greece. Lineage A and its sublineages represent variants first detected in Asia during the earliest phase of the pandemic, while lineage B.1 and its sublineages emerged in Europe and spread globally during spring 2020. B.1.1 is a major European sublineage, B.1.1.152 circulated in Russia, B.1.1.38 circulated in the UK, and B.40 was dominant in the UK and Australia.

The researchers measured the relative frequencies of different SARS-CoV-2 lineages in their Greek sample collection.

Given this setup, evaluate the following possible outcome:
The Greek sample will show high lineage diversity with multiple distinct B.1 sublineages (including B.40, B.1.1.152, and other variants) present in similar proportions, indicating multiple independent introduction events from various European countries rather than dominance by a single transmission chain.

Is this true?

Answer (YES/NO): NO